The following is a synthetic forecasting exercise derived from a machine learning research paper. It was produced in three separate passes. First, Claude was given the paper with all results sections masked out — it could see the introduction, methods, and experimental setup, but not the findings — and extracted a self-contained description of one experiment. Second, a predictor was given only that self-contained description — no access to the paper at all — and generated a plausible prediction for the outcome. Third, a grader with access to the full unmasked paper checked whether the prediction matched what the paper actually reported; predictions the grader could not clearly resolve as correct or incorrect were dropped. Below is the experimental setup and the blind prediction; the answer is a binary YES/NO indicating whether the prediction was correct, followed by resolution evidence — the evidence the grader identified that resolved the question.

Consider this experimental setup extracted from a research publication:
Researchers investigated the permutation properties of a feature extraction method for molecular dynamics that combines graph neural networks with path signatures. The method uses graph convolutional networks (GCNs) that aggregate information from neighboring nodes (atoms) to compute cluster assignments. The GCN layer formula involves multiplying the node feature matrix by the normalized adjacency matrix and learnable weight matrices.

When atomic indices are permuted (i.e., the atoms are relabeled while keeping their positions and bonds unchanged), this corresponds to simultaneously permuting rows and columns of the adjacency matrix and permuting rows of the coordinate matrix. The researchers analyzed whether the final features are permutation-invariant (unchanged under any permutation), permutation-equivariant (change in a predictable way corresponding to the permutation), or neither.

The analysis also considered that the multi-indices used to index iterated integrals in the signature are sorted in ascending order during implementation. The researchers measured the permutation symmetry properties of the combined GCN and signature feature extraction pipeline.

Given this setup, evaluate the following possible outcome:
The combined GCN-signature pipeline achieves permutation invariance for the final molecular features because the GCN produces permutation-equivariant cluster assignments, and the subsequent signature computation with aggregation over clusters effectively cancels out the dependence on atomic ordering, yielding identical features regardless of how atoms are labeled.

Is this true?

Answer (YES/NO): NO